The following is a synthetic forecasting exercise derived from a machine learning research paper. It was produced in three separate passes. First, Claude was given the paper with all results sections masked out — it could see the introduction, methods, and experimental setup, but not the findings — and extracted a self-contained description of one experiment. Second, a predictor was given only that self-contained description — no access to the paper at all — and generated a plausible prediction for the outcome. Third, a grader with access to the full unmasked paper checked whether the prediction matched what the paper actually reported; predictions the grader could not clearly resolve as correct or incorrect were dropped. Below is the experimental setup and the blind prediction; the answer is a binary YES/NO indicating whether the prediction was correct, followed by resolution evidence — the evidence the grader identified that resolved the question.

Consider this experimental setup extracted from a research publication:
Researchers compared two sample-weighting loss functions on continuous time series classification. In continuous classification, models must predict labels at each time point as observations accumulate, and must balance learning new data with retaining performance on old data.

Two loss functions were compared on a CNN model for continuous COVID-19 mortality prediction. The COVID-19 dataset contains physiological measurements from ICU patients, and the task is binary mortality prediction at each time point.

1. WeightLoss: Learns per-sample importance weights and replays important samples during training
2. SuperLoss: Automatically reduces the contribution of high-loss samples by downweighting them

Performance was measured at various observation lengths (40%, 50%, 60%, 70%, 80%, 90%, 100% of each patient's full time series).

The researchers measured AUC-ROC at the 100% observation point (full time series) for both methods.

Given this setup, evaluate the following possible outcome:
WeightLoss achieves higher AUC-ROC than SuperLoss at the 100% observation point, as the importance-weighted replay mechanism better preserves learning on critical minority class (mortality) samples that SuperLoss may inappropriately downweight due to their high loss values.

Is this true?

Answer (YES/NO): NO